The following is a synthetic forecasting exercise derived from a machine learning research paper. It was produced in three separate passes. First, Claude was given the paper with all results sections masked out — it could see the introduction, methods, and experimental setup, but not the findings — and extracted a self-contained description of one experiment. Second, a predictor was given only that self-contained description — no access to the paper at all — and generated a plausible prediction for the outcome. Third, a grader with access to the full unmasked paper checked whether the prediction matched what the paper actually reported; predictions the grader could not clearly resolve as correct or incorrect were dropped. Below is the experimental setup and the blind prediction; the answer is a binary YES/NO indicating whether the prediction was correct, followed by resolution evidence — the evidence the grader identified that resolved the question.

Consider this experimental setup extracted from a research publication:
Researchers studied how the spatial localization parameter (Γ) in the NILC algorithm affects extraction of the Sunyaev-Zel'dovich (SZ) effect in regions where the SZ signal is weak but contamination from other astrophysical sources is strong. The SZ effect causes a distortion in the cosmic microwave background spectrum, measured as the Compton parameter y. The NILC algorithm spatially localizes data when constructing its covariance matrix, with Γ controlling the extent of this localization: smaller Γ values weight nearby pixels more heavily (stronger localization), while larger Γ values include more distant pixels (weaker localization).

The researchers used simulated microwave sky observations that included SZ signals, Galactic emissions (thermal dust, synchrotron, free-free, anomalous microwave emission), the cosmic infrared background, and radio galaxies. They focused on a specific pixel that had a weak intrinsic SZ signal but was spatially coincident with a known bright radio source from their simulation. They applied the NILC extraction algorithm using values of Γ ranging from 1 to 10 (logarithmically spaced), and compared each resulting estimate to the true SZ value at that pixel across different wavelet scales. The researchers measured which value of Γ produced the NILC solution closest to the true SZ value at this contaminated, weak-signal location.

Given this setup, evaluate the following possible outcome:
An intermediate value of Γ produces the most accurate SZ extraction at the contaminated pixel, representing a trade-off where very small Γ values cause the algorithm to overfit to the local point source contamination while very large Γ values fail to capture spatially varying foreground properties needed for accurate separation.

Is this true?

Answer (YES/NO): NO